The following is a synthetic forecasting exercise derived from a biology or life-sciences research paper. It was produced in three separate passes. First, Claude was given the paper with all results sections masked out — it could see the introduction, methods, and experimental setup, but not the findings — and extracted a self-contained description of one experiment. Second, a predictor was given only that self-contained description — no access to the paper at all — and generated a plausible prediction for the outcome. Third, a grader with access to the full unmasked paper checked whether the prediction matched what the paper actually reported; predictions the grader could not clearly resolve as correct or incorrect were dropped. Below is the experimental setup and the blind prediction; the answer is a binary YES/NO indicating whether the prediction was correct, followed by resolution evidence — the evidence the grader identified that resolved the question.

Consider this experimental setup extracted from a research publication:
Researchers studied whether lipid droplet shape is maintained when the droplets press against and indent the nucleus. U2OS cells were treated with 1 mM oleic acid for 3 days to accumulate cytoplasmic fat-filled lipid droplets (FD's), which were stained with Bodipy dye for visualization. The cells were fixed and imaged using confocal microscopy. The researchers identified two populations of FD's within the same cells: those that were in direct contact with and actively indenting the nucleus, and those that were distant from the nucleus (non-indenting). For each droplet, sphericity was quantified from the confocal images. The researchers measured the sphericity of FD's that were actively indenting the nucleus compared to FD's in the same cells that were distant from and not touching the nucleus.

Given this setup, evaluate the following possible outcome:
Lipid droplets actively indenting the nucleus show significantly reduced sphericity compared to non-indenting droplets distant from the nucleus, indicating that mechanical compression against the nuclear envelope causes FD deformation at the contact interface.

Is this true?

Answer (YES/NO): NO